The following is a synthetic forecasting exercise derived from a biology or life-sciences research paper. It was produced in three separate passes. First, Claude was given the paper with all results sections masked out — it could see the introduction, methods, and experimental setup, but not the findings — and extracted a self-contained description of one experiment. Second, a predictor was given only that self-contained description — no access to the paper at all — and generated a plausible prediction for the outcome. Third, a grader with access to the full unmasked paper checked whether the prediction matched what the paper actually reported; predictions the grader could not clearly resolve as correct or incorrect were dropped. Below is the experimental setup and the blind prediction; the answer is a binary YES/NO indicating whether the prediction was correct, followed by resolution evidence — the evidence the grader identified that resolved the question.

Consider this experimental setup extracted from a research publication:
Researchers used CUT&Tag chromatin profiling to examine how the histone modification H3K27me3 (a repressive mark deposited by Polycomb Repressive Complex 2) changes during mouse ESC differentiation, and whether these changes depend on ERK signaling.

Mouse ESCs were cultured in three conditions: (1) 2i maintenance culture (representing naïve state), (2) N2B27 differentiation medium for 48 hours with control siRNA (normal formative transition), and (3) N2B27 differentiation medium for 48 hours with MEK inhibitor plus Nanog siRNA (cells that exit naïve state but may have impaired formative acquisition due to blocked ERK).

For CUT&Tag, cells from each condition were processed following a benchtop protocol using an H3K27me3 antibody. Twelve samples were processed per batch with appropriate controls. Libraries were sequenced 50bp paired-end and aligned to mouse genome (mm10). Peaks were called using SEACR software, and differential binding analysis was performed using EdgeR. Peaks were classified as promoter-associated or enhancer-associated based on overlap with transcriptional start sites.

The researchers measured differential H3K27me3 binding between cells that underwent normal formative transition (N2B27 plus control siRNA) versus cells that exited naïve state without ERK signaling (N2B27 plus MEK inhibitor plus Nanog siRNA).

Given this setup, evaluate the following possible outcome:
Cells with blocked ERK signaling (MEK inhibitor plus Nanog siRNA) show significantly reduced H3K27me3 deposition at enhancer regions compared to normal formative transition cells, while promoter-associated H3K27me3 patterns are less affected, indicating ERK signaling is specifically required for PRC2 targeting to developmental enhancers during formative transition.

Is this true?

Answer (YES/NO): NO